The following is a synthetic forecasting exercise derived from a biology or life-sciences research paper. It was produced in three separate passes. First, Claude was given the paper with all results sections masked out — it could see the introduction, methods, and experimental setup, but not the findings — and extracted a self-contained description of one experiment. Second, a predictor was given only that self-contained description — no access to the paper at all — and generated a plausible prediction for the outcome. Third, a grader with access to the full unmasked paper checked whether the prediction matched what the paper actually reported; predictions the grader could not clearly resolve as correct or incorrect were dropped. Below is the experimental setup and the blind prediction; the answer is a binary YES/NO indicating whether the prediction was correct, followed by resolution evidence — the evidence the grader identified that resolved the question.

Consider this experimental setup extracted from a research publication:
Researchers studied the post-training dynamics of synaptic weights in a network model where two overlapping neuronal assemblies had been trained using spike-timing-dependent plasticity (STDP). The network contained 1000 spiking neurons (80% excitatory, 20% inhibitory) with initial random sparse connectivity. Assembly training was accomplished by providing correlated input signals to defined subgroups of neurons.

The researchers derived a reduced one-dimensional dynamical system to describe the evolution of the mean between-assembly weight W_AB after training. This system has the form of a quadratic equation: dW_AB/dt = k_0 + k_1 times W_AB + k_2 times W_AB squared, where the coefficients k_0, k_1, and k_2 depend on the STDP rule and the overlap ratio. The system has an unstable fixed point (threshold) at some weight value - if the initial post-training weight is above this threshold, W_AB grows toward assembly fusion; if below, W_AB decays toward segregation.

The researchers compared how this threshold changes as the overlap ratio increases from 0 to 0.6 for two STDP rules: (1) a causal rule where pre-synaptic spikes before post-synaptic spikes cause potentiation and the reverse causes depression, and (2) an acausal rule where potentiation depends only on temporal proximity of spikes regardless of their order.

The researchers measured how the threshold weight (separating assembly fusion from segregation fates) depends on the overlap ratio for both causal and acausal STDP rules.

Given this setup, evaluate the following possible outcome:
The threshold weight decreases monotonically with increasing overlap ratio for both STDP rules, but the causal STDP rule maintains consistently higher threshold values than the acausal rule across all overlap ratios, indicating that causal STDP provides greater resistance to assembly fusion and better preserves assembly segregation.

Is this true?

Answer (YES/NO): NO